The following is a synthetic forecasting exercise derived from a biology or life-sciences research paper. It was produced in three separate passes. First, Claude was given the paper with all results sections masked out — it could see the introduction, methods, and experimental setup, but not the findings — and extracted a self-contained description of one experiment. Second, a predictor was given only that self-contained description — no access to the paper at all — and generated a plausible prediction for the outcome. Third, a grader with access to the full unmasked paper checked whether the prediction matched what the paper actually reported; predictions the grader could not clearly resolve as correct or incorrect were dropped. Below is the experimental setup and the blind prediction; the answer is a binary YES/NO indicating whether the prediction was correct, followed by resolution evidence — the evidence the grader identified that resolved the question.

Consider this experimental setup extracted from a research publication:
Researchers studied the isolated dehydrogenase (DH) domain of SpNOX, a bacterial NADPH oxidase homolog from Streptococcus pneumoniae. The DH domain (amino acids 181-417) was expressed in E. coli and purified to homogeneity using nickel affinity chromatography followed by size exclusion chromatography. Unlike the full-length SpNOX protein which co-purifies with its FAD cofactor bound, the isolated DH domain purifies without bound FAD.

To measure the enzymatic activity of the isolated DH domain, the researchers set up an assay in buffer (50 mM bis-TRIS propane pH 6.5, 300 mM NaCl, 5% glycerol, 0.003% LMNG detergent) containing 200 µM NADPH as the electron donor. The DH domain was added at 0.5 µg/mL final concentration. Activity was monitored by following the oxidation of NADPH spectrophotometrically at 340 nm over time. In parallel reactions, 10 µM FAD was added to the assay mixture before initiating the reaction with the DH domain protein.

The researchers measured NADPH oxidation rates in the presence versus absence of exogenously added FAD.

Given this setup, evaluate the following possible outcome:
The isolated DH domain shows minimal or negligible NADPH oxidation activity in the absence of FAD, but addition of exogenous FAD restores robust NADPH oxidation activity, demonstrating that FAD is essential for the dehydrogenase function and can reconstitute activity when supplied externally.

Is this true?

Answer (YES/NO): YES